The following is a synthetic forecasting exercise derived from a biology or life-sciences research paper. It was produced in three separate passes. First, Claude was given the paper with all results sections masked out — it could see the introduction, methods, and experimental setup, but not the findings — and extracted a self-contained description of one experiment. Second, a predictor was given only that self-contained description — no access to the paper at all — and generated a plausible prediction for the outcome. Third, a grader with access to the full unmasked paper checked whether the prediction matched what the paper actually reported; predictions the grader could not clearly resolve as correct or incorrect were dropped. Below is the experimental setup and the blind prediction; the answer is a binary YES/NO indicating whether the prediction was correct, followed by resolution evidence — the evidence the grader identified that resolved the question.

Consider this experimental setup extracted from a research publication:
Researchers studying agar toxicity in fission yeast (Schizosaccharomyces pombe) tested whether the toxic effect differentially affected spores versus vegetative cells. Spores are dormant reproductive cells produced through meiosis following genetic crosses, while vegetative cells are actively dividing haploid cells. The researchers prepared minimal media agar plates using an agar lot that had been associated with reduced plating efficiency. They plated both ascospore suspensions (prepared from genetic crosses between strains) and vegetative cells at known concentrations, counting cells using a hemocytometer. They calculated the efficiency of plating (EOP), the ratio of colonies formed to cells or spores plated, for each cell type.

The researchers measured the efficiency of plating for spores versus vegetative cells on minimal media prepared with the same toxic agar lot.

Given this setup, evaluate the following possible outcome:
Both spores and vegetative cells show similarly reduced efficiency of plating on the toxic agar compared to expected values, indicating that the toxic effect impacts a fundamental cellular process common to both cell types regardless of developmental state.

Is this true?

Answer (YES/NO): YES